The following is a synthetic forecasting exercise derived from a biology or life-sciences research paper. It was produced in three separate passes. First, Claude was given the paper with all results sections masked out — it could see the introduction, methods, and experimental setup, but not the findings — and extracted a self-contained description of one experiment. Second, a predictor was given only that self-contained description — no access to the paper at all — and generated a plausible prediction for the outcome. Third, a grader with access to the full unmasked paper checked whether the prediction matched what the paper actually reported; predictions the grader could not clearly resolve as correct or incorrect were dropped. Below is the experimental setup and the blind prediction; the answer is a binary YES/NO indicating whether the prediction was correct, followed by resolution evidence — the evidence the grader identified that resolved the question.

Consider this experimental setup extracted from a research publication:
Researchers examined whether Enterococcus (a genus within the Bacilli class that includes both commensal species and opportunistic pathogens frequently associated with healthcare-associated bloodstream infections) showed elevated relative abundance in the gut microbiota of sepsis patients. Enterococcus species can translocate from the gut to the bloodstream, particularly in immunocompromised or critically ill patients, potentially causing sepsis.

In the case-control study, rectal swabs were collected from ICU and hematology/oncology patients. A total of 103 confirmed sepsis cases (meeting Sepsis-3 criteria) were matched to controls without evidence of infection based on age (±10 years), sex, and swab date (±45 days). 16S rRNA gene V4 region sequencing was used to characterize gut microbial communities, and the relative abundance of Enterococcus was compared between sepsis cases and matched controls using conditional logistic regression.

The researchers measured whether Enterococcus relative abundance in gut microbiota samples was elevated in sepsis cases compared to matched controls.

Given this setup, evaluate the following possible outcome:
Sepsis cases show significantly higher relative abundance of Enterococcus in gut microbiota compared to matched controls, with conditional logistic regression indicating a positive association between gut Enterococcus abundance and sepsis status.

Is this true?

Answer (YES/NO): YES